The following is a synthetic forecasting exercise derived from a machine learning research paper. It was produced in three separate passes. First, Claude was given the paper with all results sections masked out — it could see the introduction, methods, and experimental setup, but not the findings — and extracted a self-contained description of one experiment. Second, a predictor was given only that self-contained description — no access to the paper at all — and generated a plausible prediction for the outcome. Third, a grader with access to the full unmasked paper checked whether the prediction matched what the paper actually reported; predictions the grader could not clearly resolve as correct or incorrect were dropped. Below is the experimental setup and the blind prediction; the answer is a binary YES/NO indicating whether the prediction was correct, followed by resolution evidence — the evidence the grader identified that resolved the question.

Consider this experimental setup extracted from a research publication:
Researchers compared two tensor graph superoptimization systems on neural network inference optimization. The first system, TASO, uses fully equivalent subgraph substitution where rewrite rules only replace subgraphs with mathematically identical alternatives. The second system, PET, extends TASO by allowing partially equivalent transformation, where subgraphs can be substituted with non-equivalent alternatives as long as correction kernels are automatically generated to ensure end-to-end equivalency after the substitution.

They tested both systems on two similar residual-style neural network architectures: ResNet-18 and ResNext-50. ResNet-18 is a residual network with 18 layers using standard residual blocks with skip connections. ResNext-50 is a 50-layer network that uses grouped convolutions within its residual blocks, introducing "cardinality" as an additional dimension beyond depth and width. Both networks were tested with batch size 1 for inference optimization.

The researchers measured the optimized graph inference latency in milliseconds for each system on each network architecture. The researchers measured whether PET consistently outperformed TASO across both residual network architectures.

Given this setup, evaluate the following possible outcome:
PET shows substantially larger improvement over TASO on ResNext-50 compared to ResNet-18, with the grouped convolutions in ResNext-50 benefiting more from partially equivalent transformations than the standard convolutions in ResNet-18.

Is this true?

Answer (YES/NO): NO